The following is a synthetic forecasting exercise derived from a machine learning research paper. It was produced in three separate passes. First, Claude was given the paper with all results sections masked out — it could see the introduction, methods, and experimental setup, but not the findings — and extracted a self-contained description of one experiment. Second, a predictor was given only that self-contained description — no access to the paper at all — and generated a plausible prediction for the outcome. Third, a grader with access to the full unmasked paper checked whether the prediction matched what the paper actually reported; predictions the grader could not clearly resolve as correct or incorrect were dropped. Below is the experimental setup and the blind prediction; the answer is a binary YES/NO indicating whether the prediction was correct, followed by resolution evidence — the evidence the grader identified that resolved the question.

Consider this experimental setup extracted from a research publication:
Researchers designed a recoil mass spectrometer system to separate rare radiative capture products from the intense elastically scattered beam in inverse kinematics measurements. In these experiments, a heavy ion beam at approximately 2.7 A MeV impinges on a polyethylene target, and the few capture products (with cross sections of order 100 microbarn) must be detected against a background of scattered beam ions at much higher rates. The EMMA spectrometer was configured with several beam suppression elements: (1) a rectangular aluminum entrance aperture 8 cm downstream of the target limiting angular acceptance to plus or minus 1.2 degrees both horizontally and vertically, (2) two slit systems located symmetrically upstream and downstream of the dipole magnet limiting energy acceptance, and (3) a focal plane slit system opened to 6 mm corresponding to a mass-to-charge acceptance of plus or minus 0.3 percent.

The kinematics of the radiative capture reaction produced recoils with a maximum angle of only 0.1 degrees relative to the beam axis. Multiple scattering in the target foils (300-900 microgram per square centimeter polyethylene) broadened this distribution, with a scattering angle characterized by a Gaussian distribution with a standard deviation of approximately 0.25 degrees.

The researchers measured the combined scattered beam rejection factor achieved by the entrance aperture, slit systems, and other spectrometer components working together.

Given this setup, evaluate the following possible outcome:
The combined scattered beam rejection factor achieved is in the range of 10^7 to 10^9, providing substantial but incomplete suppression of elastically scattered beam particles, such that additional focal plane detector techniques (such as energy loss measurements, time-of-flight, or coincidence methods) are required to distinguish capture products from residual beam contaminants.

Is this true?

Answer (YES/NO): NO